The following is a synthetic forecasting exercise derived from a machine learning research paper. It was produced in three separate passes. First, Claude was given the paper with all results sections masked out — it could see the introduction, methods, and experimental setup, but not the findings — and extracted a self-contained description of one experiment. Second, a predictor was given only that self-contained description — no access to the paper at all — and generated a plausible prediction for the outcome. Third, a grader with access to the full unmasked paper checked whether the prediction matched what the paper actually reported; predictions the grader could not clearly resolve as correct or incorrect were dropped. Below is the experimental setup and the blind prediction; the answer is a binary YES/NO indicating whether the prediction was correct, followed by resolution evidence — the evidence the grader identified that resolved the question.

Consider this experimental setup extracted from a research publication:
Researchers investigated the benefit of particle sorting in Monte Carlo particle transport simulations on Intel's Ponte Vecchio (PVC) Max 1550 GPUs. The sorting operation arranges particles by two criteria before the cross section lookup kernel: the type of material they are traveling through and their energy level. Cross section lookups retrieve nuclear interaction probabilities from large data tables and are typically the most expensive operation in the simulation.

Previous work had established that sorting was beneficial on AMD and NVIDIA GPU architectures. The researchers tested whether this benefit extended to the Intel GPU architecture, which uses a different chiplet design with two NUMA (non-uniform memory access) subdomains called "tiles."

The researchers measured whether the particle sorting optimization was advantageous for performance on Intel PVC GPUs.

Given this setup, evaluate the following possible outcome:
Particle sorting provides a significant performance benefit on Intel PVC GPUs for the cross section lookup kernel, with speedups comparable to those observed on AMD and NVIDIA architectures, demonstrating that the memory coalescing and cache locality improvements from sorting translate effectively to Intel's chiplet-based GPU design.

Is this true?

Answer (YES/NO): YES